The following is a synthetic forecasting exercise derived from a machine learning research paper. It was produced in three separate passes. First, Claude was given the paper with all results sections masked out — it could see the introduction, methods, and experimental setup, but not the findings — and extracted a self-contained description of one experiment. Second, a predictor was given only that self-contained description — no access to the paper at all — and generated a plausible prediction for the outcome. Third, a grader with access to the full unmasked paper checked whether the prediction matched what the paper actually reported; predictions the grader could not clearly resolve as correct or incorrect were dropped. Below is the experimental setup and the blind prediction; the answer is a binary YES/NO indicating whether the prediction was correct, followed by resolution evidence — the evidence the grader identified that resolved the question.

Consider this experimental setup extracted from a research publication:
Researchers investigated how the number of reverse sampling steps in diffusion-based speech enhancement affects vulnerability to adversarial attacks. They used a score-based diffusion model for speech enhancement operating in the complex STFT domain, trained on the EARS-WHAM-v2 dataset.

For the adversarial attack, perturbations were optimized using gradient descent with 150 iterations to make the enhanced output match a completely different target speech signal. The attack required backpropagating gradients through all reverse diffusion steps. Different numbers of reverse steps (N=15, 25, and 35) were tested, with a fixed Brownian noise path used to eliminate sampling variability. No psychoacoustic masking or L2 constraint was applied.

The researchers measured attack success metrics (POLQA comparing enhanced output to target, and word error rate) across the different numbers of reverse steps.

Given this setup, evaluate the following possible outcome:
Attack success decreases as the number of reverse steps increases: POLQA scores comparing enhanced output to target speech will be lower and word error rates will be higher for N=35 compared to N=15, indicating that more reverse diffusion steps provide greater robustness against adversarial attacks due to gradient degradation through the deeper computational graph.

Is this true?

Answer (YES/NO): YES